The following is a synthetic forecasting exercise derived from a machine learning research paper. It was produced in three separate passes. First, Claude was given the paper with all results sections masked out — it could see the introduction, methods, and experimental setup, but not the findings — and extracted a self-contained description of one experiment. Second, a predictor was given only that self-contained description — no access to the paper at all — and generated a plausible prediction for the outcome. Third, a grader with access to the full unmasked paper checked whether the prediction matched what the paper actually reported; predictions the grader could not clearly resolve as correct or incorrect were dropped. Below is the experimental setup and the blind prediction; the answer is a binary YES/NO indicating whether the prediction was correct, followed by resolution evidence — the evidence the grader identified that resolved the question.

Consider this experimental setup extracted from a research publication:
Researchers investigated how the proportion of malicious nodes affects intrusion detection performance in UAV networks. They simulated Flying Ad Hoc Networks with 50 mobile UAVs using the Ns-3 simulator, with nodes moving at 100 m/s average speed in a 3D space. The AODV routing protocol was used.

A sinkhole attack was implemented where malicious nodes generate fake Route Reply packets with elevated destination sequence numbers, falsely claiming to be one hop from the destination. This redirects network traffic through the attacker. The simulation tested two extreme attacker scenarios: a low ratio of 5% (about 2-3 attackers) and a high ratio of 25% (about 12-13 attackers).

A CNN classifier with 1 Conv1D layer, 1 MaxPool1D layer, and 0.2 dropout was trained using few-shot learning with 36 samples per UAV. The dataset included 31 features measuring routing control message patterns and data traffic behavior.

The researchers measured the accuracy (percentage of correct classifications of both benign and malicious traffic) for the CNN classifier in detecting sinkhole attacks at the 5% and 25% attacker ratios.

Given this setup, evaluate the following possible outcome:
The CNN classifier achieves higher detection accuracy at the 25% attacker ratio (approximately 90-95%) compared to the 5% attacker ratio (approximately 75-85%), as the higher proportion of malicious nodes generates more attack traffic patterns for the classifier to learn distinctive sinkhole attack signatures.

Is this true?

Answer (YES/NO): NO